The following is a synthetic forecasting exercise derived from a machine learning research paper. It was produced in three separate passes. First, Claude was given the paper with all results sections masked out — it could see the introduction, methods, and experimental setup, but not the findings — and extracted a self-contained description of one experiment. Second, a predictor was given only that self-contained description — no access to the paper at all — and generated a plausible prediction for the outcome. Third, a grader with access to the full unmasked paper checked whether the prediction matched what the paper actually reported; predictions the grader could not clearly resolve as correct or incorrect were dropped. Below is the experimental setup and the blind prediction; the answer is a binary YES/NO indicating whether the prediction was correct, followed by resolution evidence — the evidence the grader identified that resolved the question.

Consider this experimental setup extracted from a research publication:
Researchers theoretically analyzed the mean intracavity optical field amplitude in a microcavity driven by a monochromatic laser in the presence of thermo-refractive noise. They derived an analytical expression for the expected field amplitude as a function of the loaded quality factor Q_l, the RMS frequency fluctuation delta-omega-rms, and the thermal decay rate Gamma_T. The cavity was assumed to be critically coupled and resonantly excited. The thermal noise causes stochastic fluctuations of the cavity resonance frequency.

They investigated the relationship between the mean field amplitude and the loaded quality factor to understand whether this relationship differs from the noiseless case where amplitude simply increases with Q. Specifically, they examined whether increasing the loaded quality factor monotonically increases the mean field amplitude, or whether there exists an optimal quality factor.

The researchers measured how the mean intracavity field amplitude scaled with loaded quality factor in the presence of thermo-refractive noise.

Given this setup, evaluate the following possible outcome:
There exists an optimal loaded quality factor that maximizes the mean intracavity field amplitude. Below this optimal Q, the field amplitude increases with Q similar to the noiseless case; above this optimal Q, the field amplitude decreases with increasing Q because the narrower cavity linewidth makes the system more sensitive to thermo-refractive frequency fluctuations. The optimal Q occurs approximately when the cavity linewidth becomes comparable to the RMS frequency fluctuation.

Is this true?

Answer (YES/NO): NO